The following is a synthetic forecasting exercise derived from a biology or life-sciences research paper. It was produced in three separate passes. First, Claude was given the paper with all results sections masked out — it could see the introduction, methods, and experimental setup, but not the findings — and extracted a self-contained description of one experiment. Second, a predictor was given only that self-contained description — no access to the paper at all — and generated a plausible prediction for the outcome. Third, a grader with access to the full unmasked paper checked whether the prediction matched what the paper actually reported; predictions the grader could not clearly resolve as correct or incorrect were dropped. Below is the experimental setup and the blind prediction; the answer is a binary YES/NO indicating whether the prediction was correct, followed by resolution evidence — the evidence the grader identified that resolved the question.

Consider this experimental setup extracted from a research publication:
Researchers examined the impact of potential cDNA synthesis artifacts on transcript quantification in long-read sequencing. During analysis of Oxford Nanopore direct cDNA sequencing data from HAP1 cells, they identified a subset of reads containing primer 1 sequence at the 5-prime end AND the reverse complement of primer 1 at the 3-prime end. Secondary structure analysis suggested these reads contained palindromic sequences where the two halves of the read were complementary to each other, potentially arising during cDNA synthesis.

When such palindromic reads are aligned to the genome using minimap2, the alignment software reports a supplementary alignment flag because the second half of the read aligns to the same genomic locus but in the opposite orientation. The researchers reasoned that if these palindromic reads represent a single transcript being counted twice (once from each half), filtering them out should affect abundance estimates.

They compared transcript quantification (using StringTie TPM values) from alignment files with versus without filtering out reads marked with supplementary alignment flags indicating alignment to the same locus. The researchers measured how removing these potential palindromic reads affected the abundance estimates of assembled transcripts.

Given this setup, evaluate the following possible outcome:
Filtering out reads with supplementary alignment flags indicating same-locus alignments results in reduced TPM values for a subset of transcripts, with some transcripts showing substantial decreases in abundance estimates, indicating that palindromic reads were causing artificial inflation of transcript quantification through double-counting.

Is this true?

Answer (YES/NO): YES